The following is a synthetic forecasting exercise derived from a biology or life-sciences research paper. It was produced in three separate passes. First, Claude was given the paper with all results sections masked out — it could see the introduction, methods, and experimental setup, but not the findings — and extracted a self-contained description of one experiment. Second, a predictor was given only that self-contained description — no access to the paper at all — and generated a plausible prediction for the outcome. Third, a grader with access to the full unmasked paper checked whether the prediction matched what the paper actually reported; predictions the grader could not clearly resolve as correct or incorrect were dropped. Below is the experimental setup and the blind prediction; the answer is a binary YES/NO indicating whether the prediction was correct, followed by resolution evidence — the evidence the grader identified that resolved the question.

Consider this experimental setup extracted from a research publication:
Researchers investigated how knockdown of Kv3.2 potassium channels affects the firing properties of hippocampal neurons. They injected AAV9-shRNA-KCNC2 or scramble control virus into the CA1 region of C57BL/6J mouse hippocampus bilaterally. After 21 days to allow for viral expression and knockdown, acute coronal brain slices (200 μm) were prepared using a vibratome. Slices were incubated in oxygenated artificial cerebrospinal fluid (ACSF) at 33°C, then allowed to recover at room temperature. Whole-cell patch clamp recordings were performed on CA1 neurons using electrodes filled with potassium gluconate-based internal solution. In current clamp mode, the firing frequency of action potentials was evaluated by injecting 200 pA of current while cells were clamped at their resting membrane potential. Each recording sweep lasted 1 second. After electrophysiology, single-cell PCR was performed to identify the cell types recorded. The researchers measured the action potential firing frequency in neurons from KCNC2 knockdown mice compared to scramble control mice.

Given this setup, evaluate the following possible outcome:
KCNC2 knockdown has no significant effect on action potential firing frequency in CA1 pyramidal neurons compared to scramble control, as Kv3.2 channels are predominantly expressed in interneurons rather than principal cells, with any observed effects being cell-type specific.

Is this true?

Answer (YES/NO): NO